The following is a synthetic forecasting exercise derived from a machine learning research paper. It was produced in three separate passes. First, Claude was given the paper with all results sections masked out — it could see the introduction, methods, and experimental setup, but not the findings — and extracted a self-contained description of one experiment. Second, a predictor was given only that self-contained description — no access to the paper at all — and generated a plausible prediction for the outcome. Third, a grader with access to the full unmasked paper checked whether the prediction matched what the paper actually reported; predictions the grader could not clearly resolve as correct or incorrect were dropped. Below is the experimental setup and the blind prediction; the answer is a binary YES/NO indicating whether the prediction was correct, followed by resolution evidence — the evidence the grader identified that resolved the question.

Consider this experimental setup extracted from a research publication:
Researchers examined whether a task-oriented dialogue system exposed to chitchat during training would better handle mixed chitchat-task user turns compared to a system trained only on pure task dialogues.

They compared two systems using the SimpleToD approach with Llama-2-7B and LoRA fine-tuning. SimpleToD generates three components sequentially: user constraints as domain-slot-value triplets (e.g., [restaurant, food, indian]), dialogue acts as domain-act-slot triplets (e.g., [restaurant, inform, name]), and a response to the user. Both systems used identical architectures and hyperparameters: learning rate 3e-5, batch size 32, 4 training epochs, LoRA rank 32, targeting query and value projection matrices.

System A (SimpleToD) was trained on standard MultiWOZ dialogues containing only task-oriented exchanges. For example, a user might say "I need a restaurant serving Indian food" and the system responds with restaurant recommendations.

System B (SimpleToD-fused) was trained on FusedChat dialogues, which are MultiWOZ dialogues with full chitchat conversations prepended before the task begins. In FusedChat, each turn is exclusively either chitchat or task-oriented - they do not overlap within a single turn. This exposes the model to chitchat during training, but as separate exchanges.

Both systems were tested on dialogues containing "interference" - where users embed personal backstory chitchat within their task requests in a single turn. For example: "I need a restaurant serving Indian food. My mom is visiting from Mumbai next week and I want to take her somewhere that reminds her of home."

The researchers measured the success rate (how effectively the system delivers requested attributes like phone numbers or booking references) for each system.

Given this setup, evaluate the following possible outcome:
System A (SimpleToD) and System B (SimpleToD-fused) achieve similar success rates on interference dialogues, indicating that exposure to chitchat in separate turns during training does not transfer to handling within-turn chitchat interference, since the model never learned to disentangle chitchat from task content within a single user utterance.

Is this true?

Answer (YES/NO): NO